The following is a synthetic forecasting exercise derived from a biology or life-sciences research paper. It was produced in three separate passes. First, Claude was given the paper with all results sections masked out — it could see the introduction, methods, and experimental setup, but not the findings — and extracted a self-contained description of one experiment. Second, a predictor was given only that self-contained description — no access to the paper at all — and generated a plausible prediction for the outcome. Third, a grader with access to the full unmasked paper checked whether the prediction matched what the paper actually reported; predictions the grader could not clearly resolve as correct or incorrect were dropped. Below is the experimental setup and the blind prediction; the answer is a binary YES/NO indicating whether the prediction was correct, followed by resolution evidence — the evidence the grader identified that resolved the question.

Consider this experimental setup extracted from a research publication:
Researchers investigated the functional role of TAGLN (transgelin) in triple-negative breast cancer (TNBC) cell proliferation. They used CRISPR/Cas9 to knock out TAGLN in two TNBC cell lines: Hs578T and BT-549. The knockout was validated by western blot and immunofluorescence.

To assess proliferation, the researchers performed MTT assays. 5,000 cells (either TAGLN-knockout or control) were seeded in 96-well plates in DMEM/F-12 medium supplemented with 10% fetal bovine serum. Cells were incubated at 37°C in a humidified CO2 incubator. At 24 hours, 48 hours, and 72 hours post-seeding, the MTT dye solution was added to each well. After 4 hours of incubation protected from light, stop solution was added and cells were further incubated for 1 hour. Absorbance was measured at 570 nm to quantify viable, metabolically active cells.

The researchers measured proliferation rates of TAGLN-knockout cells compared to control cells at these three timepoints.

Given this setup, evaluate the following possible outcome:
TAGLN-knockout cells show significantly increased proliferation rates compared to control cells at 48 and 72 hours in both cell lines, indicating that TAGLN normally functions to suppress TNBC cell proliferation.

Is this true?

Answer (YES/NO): NO